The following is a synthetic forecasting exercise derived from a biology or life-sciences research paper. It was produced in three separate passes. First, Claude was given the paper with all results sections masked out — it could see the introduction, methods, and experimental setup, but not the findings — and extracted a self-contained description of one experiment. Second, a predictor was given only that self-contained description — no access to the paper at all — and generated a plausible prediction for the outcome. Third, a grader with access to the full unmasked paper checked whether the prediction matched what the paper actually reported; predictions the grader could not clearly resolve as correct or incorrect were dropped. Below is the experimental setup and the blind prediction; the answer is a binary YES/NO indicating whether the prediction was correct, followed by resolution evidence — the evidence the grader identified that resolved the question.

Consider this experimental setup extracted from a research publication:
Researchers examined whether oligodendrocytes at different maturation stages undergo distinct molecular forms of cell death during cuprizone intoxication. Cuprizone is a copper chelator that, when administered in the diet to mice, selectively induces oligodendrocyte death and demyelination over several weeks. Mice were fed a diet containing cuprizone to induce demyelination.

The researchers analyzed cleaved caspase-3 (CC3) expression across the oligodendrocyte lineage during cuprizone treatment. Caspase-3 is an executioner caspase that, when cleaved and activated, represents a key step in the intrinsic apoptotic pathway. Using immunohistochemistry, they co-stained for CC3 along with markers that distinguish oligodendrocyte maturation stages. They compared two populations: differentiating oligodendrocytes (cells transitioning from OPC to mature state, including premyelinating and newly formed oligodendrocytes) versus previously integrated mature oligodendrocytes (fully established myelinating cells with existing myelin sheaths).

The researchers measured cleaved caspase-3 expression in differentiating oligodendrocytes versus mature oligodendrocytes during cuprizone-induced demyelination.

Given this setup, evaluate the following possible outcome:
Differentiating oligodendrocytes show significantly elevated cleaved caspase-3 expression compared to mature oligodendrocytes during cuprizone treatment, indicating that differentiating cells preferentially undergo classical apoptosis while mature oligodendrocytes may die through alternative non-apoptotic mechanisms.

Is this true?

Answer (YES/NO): YES